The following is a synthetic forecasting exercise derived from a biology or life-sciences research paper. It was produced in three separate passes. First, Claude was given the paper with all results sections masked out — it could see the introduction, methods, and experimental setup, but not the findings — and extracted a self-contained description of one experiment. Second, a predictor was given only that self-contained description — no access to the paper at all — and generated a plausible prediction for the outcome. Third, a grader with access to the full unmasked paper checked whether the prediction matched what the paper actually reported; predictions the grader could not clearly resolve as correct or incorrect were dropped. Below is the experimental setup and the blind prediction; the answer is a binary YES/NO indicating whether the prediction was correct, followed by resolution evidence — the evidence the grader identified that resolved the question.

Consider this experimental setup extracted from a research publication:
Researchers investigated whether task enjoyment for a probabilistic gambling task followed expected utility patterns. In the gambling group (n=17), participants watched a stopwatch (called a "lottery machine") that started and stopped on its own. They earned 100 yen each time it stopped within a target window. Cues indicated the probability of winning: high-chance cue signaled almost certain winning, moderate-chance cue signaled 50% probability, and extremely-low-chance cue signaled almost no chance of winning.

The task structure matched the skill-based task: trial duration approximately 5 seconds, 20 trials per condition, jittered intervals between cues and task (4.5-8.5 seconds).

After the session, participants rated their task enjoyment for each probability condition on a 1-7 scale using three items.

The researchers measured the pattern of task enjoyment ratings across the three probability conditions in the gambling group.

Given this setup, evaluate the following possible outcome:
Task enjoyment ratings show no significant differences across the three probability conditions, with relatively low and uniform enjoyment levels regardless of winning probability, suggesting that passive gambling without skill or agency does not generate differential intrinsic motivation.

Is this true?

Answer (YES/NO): NO